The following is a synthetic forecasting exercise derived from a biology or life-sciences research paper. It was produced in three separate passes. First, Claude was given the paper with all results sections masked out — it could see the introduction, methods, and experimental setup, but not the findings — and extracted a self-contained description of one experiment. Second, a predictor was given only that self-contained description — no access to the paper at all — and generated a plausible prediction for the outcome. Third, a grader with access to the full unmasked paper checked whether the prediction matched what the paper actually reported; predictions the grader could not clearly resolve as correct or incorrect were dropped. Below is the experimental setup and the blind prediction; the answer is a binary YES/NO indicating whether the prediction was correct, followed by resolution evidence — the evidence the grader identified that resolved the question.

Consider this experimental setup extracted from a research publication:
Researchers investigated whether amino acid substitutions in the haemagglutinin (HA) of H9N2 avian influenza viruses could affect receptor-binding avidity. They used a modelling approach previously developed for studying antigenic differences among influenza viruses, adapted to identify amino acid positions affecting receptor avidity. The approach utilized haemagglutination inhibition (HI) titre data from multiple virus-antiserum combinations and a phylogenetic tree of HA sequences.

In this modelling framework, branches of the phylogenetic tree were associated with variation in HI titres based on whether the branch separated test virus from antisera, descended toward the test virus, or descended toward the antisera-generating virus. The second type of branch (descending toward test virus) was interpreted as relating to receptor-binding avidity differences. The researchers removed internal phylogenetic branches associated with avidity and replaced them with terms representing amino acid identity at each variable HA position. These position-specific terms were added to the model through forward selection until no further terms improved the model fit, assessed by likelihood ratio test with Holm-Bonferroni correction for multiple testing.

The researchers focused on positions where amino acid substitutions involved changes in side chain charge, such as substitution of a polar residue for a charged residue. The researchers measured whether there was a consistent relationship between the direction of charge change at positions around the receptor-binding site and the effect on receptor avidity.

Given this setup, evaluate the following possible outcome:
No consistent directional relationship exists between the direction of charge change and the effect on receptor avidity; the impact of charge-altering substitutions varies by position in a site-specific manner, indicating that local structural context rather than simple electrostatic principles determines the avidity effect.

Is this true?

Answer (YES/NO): NO